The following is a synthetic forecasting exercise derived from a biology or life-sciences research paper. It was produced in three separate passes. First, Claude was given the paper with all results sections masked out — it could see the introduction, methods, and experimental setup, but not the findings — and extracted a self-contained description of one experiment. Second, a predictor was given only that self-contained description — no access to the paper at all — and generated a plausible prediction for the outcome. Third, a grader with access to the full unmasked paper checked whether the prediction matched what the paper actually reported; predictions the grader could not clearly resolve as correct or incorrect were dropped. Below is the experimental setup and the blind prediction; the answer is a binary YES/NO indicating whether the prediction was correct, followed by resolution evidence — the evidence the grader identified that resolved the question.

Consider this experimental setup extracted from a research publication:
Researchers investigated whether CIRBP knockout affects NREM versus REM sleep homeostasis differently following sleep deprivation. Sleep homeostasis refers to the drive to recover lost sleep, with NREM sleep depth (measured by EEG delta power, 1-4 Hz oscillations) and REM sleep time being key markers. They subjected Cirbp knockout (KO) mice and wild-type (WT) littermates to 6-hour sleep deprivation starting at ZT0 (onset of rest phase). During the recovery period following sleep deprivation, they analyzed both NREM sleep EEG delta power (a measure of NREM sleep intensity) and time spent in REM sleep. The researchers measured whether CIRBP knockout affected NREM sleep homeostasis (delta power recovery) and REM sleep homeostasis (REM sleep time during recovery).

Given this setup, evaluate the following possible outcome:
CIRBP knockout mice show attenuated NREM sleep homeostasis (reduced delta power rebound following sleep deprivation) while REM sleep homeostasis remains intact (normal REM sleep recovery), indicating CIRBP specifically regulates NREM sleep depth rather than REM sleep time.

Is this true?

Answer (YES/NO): NO